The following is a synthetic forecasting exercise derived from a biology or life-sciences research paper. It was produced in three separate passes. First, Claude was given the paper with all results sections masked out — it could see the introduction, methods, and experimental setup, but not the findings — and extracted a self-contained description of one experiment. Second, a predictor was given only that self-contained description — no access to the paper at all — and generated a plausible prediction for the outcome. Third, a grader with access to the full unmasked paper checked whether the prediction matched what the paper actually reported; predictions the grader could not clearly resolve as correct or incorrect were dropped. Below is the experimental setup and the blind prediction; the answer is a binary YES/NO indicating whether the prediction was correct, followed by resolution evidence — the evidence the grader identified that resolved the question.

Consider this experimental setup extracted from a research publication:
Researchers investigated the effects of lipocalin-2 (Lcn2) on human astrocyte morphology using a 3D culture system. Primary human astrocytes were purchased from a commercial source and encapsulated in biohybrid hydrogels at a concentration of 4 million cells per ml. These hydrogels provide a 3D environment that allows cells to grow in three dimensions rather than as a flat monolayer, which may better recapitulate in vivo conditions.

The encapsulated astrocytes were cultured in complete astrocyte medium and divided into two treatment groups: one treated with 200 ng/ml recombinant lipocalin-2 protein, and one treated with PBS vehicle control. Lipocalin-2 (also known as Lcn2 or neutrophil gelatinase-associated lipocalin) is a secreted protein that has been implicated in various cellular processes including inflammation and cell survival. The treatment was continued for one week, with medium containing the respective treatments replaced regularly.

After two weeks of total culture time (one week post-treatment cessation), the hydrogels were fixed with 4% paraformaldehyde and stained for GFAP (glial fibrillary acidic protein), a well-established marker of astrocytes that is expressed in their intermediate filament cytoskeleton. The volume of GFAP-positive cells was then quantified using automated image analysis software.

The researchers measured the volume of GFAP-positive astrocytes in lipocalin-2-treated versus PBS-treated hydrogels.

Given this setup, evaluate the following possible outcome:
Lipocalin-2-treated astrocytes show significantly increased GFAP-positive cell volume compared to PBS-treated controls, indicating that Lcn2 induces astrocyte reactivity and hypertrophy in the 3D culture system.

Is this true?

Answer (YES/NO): NO